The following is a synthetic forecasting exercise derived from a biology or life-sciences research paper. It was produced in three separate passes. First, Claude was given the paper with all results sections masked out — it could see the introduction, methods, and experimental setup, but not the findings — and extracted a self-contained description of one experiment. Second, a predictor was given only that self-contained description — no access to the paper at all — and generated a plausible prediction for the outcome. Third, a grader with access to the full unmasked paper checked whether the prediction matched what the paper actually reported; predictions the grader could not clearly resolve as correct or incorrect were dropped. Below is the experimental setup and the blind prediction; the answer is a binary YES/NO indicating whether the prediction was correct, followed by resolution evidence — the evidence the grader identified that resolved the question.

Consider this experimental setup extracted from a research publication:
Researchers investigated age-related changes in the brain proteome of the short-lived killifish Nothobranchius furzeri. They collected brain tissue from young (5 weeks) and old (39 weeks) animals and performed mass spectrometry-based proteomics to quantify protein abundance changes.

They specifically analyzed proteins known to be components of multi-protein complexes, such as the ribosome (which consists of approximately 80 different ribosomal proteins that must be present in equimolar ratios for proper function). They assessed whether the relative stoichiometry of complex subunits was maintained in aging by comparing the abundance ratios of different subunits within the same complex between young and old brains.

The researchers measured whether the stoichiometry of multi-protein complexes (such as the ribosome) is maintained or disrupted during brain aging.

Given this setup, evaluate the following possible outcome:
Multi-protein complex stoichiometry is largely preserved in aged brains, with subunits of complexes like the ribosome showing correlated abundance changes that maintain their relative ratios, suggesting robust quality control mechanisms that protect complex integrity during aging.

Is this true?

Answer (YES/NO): NO